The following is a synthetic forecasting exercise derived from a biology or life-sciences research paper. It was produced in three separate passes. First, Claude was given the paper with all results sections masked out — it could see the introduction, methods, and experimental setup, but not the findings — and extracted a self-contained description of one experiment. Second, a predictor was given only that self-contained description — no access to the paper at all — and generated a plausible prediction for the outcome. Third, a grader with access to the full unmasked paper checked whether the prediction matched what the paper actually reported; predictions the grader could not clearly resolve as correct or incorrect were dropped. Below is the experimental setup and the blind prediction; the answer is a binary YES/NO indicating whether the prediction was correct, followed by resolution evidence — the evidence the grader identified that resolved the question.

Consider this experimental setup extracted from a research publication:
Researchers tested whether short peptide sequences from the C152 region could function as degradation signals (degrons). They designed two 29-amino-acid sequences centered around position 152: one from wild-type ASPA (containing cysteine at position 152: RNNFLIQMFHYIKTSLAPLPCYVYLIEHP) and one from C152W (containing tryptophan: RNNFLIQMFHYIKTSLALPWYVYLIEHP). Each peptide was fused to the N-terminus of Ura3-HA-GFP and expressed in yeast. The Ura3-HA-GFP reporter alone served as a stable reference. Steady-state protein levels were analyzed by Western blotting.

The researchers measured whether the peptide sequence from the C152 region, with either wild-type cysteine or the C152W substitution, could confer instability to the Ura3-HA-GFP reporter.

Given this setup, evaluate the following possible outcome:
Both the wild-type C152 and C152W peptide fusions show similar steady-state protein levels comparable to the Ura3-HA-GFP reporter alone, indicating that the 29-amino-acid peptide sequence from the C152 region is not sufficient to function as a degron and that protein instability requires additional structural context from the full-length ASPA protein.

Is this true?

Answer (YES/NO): NO